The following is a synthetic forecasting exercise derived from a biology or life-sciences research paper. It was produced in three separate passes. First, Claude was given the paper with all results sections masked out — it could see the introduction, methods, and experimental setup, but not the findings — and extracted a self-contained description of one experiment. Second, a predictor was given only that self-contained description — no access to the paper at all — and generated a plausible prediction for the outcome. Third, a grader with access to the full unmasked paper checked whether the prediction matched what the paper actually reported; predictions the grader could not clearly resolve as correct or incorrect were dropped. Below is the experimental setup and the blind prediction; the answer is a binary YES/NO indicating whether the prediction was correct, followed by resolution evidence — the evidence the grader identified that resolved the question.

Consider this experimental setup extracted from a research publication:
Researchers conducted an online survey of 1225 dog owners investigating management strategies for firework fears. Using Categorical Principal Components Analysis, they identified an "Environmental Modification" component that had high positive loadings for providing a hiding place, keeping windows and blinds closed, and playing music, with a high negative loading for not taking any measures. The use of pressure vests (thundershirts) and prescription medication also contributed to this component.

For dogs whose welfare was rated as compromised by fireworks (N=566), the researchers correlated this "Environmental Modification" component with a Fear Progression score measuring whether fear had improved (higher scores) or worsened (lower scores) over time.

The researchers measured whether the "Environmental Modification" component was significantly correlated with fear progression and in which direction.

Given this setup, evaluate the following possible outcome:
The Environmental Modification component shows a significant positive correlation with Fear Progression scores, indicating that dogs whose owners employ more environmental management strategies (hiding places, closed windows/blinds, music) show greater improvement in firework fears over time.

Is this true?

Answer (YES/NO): NO